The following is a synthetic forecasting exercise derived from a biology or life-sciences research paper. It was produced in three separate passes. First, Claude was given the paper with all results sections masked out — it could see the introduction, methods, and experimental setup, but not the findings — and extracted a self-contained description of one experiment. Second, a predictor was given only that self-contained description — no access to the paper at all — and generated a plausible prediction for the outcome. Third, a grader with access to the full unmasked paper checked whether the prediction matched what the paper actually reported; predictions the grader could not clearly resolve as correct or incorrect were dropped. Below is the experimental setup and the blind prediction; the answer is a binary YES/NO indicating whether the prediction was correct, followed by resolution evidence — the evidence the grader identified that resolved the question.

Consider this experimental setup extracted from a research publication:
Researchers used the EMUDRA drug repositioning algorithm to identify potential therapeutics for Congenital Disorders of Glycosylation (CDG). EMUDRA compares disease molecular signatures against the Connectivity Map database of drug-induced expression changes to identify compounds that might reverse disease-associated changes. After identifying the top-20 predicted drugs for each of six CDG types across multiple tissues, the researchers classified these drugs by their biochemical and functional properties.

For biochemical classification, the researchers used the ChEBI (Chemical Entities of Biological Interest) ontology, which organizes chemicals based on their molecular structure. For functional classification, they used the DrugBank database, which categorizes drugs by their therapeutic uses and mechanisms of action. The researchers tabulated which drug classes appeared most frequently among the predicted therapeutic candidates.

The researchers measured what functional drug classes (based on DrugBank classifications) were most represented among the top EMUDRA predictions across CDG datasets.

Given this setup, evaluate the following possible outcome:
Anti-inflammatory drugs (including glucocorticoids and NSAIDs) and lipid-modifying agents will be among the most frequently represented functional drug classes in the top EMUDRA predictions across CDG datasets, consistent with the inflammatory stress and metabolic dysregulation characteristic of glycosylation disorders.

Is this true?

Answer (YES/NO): NO